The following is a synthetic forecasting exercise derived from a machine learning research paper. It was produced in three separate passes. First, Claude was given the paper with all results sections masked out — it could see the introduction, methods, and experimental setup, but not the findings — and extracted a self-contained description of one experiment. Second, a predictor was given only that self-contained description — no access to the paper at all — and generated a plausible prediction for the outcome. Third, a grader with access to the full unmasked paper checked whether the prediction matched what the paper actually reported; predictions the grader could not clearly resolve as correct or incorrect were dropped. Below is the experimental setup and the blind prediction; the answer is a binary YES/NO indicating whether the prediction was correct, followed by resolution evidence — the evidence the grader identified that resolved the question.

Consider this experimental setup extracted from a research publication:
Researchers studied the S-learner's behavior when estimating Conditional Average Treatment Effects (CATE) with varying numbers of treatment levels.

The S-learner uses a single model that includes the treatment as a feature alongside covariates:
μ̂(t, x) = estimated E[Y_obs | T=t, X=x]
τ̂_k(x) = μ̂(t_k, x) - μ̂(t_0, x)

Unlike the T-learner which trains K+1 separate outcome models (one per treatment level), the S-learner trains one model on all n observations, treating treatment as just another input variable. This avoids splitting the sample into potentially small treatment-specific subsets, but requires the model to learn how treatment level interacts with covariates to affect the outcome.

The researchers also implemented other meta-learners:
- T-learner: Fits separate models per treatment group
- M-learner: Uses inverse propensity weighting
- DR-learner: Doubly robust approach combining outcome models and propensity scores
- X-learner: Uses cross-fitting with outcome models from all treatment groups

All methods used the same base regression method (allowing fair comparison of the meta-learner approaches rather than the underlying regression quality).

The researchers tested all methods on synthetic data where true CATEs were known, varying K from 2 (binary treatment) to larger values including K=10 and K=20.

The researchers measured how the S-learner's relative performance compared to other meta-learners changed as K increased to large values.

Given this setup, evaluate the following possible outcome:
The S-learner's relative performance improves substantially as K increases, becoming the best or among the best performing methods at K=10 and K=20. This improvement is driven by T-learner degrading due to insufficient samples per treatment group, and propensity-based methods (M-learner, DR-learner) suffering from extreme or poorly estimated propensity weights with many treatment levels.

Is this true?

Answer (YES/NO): YES